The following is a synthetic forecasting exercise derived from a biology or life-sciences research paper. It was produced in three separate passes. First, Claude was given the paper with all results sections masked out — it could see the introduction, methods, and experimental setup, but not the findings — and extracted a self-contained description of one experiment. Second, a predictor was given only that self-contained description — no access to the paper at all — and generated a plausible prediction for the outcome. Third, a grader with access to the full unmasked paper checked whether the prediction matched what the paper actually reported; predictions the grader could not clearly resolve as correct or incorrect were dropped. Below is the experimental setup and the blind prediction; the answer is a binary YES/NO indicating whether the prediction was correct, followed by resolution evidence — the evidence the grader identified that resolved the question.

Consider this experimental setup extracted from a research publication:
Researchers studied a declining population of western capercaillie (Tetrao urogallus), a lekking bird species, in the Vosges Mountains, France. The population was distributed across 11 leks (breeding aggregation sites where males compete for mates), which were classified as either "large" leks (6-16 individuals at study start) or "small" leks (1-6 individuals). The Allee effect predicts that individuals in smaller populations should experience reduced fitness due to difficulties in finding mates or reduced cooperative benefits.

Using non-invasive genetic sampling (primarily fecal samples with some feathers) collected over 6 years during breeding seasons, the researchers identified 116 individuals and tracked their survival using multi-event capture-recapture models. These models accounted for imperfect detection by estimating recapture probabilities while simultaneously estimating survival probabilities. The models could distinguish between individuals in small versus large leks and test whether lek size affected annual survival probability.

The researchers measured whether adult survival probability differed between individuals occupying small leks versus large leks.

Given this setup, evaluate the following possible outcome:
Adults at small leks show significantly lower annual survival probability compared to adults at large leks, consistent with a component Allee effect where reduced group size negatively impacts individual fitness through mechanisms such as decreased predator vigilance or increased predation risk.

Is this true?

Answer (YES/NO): NO